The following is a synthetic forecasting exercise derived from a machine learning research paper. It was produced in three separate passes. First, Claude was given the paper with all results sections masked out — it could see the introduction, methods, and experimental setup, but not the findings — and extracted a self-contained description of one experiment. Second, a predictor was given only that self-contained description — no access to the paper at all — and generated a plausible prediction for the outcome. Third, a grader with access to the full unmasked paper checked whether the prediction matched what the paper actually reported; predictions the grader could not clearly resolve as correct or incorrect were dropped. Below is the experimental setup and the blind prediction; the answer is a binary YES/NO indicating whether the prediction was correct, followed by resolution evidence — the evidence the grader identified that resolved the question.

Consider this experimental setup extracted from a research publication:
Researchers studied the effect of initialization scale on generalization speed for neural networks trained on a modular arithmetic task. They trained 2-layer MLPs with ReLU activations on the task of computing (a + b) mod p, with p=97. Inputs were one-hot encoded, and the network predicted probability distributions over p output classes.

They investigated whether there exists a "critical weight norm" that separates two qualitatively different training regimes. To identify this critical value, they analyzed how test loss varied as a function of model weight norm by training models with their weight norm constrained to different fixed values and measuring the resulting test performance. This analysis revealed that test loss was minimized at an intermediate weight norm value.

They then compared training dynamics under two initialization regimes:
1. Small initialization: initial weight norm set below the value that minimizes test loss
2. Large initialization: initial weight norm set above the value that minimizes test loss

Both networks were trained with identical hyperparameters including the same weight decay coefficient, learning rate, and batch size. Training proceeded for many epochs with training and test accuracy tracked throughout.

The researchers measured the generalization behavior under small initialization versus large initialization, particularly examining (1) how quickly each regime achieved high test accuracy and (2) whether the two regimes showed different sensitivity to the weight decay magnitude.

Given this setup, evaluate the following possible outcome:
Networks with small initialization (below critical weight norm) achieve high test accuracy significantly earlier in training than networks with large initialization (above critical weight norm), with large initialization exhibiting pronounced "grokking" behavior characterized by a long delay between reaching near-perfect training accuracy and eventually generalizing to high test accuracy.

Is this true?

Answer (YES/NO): YES